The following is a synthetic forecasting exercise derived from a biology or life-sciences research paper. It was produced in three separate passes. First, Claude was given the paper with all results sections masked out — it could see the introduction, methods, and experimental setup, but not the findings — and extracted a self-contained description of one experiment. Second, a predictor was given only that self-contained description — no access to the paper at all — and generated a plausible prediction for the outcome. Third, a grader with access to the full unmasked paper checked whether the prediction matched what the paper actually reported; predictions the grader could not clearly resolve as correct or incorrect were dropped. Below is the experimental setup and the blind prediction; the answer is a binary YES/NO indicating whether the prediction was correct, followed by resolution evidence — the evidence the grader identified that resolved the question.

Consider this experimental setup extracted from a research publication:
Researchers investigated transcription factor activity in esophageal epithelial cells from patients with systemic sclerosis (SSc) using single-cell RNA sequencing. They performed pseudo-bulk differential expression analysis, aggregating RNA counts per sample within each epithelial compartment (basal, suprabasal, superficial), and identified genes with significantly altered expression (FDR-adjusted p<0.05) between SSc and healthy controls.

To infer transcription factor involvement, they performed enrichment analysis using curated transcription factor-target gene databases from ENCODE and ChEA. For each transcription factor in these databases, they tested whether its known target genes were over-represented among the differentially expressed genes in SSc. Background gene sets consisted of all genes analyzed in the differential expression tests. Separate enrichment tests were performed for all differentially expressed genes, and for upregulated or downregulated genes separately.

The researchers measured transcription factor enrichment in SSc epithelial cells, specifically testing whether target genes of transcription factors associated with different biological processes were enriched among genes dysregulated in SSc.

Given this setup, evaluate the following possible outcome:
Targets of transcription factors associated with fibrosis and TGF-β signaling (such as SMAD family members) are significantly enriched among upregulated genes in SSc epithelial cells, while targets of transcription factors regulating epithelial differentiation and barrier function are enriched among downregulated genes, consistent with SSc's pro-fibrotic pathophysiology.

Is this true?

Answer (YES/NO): NO